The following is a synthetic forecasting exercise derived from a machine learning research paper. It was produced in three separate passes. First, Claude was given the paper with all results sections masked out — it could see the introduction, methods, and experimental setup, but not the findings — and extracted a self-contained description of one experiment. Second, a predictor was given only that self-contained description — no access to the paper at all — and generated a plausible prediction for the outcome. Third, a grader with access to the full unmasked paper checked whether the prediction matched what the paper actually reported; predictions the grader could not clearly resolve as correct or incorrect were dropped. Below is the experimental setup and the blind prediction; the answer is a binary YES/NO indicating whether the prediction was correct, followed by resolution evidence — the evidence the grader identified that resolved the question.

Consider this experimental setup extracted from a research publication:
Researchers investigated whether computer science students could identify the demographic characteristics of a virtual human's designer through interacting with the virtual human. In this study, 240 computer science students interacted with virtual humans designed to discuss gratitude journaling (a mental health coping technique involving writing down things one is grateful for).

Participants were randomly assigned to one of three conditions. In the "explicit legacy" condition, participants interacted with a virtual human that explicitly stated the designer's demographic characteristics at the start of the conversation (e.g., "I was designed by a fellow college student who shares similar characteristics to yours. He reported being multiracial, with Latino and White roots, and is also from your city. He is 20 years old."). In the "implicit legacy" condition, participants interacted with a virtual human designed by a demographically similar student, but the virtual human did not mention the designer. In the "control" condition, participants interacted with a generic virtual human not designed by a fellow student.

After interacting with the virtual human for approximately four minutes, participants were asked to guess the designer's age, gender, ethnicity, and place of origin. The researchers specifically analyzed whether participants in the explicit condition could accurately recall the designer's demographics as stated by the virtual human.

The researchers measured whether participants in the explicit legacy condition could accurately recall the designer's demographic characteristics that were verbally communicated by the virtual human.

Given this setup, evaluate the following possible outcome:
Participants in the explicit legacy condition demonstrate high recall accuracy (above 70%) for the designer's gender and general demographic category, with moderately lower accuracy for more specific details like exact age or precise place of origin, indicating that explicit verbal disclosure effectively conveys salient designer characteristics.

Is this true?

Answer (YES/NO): NO